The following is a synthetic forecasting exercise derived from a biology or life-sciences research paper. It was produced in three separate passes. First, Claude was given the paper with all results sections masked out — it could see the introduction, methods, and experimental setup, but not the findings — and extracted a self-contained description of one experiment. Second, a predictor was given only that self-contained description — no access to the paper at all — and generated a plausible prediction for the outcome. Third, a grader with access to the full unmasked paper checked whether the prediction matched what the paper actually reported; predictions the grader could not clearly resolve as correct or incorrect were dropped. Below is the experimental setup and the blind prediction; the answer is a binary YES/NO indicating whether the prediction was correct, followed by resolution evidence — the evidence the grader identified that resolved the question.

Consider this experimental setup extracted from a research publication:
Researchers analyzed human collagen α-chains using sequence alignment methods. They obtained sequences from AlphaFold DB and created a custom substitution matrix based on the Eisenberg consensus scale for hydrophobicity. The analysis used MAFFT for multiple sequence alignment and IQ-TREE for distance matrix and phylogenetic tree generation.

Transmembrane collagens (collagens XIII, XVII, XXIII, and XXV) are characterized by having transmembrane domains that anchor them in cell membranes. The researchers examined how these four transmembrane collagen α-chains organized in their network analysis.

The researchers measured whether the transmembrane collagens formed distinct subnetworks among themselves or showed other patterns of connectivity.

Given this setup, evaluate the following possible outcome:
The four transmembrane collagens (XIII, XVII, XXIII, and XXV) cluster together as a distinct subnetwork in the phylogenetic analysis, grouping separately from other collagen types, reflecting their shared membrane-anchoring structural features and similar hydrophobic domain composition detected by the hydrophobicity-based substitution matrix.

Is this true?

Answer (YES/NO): NO